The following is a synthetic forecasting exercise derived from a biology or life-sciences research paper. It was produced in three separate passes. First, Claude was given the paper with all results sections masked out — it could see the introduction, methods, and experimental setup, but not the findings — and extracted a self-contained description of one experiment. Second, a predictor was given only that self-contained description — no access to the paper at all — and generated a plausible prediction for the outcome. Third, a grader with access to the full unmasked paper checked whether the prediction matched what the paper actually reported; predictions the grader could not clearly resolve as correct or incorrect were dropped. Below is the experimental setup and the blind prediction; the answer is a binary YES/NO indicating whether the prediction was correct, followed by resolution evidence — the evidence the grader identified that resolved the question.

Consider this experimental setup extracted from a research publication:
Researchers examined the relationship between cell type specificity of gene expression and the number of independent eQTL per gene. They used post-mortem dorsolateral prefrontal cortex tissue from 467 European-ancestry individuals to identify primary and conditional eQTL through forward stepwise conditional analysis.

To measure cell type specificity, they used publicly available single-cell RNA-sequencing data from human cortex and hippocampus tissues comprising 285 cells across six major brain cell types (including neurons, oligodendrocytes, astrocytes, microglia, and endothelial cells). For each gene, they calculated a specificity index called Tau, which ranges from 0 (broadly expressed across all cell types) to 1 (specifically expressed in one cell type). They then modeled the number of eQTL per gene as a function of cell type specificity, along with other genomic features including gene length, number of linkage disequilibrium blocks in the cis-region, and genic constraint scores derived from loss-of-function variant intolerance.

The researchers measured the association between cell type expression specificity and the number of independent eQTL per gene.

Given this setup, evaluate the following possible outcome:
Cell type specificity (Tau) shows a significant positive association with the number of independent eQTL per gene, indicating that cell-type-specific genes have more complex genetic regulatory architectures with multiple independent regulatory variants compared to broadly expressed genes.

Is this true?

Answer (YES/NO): YES